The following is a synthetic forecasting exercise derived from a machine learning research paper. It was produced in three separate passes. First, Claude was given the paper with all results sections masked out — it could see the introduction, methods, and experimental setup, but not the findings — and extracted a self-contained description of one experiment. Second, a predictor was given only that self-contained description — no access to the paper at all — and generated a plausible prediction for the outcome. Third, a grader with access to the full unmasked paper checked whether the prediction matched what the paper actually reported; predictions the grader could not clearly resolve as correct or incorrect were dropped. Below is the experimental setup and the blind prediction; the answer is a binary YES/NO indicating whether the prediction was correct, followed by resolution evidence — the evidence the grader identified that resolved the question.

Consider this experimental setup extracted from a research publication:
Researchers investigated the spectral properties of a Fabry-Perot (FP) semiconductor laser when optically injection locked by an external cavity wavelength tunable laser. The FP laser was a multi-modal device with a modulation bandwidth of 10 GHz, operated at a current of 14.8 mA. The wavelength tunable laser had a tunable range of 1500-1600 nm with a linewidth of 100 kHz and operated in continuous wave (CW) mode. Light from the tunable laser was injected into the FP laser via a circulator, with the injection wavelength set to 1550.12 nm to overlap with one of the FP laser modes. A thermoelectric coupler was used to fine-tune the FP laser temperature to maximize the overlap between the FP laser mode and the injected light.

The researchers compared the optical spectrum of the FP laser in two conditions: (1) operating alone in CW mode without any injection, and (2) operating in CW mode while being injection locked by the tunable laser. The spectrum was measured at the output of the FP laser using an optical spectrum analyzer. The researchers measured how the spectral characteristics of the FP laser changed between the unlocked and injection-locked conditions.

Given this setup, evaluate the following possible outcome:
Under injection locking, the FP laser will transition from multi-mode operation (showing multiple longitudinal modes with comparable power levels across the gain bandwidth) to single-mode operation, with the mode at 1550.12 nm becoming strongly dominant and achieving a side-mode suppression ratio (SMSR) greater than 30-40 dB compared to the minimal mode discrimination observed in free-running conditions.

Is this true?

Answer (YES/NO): YES